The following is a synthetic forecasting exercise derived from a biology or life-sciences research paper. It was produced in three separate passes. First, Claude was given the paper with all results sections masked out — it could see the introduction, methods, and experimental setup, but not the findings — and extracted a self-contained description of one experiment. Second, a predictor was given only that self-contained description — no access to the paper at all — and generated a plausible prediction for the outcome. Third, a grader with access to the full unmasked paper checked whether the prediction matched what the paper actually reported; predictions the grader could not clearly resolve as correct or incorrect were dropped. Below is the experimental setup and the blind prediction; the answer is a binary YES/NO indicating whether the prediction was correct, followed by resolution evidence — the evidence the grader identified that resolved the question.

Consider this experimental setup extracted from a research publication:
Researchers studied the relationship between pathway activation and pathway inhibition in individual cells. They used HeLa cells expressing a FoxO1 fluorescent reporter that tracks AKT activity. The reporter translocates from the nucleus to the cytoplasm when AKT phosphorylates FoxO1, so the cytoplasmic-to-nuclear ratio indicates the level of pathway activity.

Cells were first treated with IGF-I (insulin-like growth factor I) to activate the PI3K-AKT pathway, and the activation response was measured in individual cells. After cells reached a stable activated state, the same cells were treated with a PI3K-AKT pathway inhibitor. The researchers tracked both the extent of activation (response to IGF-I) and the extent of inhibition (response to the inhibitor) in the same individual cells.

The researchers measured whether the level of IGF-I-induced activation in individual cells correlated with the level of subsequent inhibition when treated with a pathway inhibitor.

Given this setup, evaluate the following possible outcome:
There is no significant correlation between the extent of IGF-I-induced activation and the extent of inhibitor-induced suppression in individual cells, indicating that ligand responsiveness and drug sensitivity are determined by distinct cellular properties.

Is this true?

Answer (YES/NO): NO